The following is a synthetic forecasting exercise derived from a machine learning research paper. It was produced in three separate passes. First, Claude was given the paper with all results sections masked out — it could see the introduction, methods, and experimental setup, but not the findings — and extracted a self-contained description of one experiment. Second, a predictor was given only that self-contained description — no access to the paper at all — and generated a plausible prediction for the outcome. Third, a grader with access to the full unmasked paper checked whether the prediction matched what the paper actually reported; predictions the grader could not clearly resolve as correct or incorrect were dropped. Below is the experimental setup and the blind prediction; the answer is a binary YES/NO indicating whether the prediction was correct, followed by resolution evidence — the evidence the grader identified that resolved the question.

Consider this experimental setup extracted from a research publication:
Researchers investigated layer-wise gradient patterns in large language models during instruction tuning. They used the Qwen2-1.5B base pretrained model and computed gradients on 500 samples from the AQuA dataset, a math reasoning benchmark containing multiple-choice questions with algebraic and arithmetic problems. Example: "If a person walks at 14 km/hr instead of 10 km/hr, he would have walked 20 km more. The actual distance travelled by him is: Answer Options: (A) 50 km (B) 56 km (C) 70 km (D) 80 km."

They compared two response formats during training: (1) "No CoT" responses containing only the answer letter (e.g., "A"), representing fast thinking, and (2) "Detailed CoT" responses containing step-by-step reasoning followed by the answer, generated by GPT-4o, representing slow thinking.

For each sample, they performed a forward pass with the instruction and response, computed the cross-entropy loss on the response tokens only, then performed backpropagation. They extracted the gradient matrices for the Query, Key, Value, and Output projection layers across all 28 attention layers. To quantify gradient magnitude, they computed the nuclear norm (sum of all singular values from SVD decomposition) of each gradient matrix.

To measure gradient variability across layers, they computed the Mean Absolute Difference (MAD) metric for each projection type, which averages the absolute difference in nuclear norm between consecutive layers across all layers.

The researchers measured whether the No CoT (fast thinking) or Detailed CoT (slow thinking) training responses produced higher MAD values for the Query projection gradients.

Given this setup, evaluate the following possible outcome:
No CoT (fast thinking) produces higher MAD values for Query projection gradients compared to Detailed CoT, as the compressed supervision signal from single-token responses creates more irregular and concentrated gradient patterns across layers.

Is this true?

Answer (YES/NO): YES